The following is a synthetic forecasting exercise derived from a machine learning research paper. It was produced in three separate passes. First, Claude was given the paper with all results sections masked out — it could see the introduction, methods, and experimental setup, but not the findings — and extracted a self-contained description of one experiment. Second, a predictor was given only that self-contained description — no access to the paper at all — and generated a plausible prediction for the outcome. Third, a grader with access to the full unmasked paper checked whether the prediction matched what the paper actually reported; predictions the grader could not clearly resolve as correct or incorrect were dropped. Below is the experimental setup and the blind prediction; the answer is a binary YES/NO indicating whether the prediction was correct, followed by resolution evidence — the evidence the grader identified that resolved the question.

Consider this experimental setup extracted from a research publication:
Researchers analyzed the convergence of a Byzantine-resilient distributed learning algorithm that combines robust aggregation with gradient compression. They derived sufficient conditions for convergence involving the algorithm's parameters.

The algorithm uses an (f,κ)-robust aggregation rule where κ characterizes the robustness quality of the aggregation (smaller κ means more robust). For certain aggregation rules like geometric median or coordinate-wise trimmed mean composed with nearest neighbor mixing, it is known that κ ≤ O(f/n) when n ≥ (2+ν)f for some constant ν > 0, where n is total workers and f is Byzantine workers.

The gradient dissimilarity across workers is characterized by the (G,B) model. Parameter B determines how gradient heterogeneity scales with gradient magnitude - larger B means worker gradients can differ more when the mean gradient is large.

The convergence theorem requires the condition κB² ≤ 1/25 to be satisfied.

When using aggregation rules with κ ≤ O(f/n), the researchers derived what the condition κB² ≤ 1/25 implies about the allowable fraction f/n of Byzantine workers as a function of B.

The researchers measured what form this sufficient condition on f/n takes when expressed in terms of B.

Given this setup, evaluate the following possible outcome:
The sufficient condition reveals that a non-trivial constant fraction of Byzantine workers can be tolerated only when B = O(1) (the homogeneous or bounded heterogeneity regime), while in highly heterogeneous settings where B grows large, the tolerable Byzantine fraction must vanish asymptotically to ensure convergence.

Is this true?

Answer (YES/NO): YES